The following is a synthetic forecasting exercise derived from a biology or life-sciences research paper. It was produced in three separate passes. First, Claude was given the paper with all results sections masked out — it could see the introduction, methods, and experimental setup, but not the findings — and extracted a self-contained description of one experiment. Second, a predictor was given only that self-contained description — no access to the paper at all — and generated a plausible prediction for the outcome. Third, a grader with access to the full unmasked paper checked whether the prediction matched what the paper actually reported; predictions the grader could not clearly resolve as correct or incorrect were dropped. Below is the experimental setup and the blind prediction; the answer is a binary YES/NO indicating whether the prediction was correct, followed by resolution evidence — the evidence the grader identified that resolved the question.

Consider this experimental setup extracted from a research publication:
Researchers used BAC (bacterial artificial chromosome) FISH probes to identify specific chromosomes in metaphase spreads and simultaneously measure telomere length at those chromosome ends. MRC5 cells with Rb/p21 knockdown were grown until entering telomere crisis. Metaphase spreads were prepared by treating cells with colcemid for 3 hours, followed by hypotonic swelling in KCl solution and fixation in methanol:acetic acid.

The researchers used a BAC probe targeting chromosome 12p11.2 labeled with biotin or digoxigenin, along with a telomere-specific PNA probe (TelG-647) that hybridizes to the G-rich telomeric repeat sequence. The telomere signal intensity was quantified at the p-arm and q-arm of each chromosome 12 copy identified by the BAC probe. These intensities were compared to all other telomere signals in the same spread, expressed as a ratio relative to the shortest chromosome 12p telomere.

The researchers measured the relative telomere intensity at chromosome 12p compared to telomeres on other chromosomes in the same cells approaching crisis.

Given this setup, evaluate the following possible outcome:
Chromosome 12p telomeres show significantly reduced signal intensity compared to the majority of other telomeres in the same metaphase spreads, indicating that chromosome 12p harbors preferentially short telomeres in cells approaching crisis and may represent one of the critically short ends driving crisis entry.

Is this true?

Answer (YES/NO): YES